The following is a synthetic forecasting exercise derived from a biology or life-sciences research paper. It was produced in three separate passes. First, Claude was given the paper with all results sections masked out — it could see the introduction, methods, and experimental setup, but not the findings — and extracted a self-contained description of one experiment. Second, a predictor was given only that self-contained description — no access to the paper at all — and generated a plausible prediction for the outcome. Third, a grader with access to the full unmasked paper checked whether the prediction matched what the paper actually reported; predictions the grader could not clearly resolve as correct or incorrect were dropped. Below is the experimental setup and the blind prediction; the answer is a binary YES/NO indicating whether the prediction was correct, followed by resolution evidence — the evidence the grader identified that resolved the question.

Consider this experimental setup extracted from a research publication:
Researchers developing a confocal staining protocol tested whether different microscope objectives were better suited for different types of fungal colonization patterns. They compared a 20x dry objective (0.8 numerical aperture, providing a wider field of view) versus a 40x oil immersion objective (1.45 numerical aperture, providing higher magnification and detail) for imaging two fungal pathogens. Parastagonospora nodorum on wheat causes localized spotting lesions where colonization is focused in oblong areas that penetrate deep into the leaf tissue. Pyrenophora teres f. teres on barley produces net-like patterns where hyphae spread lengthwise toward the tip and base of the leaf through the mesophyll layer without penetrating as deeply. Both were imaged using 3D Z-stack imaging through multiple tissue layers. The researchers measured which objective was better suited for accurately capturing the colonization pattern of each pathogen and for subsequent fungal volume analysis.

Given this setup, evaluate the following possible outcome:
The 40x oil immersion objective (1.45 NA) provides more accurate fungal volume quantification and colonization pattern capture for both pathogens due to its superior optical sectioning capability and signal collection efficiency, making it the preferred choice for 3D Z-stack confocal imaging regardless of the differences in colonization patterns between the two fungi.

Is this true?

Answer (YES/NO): NO